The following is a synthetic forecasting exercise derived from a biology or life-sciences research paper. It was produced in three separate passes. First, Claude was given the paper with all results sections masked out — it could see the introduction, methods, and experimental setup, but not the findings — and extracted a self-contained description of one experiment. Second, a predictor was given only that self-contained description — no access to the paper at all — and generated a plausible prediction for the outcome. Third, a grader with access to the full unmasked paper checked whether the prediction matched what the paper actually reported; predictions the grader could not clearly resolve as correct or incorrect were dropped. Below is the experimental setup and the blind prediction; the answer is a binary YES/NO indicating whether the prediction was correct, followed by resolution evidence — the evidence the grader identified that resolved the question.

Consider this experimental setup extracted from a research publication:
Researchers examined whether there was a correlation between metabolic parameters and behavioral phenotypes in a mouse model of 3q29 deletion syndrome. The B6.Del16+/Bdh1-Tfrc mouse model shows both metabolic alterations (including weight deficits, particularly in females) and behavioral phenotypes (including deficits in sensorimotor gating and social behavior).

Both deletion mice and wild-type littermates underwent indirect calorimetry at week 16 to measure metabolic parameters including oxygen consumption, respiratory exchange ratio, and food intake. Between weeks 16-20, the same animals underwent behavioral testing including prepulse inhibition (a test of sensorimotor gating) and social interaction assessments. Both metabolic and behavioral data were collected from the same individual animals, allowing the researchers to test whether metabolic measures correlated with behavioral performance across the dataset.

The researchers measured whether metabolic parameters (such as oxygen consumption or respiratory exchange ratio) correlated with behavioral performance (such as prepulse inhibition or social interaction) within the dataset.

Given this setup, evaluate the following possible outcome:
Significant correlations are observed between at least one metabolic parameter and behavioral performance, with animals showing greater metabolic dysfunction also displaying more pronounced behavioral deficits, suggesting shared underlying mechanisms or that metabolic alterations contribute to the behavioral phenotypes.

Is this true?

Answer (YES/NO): NO